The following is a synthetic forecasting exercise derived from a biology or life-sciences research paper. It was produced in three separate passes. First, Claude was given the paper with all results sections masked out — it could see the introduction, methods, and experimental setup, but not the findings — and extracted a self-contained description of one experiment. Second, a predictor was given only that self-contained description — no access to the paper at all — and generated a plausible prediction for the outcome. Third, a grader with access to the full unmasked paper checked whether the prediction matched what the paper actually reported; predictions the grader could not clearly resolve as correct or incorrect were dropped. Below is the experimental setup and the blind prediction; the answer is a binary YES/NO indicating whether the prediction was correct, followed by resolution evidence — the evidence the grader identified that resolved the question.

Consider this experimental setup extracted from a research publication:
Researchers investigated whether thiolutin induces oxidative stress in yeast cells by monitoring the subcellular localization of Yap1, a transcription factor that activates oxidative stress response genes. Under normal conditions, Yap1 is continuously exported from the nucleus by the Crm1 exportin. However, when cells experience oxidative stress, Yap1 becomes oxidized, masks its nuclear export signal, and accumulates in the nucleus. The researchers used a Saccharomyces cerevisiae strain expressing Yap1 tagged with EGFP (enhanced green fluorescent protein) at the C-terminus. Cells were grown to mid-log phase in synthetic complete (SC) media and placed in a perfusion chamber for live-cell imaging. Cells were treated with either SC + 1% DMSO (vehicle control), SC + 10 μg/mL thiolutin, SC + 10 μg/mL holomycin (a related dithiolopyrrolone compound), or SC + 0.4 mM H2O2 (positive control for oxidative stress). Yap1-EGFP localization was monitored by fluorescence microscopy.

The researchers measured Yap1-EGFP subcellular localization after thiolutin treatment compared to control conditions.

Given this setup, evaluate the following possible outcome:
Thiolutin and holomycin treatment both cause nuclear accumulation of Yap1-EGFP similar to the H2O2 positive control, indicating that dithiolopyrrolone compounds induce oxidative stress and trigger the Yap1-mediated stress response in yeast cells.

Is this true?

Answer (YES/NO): NO